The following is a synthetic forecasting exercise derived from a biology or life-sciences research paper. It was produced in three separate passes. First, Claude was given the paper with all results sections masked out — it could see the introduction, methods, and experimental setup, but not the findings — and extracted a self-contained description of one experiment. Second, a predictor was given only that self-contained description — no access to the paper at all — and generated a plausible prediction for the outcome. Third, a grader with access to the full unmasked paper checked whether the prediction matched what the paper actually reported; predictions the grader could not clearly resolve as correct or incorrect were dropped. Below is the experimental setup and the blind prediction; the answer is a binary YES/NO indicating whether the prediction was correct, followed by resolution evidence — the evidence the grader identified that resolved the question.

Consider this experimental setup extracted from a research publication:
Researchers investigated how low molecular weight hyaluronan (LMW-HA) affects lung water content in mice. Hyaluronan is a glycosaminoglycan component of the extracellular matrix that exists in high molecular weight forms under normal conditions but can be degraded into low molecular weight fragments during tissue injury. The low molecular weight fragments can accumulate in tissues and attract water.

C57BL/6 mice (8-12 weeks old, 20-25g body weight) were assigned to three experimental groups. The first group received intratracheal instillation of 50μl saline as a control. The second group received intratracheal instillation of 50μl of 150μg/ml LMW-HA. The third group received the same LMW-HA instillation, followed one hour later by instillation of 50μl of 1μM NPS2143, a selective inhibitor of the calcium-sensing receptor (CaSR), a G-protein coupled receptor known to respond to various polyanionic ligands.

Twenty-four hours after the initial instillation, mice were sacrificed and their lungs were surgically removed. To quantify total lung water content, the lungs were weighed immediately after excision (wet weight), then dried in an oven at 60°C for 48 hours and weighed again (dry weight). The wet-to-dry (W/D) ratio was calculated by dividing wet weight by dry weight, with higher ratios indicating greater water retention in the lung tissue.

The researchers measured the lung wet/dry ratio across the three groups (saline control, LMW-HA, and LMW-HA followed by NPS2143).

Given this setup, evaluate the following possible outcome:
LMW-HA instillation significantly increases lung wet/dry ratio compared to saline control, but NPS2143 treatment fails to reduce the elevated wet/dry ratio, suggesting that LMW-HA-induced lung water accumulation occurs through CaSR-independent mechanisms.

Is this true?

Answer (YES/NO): NO